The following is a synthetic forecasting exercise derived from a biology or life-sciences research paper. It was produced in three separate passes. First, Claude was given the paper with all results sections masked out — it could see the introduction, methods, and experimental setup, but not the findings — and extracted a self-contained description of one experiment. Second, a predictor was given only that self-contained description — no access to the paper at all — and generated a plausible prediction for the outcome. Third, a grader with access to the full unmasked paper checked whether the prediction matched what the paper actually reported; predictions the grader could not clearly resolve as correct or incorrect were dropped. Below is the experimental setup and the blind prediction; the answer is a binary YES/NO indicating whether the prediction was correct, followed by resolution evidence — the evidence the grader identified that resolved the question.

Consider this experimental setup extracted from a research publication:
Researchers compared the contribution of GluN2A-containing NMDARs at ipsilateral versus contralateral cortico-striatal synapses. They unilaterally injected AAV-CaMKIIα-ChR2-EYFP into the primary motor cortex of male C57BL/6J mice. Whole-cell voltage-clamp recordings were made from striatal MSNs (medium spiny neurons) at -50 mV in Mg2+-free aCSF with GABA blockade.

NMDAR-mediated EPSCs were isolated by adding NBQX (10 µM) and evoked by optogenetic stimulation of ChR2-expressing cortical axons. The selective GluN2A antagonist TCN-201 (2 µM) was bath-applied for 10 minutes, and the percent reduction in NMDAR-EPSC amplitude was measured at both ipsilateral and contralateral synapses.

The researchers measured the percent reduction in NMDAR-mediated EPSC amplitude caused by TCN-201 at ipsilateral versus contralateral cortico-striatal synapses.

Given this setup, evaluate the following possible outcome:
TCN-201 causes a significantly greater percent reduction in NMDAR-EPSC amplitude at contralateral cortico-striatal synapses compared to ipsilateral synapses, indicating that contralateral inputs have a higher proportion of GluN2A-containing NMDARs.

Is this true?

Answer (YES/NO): NO